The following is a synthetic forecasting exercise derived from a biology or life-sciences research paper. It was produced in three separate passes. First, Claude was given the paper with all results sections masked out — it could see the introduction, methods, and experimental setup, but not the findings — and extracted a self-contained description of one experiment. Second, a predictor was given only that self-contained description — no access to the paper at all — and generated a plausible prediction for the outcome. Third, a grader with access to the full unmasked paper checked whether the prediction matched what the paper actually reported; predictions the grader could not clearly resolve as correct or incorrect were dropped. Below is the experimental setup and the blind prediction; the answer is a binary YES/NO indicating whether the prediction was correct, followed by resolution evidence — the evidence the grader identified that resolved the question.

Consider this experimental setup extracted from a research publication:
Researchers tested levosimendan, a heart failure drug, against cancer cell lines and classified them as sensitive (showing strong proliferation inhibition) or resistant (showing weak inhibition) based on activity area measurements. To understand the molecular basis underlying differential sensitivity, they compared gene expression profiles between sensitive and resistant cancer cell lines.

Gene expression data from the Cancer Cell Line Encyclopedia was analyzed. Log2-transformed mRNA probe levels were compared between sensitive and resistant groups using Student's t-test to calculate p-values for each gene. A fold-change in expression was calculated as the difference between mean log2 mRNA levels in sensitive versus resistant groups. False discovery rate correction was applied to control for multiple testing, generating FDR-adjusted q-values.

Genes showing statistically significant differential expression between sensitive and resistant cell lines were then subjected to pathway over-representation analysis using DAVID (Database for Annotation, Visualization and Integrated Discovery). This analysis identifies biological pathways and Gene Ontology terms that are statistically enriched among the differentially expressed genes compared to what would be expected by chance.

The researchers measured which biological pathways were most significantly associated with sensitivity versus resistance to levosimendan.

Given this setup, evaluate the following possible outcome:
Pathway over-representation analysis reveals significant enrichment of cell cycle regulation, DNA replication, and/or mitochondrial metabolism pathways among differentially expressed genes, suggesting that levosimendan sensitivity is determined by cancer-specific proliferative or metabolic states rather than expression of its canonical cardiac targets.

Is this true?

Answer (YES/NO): NO